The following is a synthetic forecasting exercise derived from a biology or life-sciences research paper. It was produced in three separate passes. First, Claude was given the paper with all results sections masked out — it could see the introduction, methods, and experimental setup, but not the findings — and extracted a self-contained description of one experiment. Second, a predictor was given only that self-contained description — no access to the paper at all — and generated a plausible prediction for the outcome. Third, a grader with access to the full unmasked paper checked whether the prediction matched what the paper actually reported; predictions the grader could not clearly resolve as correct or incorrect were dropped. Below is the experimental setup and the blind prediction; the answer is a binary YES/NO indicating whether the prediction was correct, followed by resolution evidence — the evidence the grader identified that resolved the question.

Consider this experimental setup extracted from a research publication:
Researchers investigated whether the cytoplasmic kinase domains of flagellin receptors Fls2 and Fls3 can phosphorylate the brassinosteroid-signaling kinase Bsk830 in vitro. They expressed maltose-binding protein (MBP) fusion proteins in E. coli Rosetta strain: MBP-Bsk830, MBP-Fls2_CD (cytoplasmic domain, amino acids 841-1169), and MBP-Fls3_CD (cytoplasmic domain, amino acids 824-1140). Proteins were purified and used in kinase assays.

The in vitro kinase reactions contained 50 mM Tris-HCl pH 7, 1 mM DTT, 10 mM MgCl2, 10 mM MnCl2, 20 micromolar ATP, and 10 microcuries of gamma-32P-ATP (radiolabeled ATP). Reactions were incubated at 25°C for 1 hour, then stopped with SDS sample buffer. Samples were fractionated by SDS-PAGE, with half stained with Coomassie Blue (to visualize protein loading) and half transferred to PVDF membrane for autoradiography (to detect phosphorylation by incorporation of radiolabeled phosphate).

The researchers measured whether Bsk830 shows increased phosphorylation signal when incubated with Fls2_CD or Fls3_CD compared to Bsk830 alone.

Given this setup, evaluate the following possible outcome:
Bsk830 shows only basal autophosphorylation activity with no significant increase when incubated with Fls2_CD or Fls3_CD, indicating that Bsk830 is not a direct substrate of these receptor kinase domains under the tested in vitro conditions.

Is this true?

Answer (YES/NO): NO